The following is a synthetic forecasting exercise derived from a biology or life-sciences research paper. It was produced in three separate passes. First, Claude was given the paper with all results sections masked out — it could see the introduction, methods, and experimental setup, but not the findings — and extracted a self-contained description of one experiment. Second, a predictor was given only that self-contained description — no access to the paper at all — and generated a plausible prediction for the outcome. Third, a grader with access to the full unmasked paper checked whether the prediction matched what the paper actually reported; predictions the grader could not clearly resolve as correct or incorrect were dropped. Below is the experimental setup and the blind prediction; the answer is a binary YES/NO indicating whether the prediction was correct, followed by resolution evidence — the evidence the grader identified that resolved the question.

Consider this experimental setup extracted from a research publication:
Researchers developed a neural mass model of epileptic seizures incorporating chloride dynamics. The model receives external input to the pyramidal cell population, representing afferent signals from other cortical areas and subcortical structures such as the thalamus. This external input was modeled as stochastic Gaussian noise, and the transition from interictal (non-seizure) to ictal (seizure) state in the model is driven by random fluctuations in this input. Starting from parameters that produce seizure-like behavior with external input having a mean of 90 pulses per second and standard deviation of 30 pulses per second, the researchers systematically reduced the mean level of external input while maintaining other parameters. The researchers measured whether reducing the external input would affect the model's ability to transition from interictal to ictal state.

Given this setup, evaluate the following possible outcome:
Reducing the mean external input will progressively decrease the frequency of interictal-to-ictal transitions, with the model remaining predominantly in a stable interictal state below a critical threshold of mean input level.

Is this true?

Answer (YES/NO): YES